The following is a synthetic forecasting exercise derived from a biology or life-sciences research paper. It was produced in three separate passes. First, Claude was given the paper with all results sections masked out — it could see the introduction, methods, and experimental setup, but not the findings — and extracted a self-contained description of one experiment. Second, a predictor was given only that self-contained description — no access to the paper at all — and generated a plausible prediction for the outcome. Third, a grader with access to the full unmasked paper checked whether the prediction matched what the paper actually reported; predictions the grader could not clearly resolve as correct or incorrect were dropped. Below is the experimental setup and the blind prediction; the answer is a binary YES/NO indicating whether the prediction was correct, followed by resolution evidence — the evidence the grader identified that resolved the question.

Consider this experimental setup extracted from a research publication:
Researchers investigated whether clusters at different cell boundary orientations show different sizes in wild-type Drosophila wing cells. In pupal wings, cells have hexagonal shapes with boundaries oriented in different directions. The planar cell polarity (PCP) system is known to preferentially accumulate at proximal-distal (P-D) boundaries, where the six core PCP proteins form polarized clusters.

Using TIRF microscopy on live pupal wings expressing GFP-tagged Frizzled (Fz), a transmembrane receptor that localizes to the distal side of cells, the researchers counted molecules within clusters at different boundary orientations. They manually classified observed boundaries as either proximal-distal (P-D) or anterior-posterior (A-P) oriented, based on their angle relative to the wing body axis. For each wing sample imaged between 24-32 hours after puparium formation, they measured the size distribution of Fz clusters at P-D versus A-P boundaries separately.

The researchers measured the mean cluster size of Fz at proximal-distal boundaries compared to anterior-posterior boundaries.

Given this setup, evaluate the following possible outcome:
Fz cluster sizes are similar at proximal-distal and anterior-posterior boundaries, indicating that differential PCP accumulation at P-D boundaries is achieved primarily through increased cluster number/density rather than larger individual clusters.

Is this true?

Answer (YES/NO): NO